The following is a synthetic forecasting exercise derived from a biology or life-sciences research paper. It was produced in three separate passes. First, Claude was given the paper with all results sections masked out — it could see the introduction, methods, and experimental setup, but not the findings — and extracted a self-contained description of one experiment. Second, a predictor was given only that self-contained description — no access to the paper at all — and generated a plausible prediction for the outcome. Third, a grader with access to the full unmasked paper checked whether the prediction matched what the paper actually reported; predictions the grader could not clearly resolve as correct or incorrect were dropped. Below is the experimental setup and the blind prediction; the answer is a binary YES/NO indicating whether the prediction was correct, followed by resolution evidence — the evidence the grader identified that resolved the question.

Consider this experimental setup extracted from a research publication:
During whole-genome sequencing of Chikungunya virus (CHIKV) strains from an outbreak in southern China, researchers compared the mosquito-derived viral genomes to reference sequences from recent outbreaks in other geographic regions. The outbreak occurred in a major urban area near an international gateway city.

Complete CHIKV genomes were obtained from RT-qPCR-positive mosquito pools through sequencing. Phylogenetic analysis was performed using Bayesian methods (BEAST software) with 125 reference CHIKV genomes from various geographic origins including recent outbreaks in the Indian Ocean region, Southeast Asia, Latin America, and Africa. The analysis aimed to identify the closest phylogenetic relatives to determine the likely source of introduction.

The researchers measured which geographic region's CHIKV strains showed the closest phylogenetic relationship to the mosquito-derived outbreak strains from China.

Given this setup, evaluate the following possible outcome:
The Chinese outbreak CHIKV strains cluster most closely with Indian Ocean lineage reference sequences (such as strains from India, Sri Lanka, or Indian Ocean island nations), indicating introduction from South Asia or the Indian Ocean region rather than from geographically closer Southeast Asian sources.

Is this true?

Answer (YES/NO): YES